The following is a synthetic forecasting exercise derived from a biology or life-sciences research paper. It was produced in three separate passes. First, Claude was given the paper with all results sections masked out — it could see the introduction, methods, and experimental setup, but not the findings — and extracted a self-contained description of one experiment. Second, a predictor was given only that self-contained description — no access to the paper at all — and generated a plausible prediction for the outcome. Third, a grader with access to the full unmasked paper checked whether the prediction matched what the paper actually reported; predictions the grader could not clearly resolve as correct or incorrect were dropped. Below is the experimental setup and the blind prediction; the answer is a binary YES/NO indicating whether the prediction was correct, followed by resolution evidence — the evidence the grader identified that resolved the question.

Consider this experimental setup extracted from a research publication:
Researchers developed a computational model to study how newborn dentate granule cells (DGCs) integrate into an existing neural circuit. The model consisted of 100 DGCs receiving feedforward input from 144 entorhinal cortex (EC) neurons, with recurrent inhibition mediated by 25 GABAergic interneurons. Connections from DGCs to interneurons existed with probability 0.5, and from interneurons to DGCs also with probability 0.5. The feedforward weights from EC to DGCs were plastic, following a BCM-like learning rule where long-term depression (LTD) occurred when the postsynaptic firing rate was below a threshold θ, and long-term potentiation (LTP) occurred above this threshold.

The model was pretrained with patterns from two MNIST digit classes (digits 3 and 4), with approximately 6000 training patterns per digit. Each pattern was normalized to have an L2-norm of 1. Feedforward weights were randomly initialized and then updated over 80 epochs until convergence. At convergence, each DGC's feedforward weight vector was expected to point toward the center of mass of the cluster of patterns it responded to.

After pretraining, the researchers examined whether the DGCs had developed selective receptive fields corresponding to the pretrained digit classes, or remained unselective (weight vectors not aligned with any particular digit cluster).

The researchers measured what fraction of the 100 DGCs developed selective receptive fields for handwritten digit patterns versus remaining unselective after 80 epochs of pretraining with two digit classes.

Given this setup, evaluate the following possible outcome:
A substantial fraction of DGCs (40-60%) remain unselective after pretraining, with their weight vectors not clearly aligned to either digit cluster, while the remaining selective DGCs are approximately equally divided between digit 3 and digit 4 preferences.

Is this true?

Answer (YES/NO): NO